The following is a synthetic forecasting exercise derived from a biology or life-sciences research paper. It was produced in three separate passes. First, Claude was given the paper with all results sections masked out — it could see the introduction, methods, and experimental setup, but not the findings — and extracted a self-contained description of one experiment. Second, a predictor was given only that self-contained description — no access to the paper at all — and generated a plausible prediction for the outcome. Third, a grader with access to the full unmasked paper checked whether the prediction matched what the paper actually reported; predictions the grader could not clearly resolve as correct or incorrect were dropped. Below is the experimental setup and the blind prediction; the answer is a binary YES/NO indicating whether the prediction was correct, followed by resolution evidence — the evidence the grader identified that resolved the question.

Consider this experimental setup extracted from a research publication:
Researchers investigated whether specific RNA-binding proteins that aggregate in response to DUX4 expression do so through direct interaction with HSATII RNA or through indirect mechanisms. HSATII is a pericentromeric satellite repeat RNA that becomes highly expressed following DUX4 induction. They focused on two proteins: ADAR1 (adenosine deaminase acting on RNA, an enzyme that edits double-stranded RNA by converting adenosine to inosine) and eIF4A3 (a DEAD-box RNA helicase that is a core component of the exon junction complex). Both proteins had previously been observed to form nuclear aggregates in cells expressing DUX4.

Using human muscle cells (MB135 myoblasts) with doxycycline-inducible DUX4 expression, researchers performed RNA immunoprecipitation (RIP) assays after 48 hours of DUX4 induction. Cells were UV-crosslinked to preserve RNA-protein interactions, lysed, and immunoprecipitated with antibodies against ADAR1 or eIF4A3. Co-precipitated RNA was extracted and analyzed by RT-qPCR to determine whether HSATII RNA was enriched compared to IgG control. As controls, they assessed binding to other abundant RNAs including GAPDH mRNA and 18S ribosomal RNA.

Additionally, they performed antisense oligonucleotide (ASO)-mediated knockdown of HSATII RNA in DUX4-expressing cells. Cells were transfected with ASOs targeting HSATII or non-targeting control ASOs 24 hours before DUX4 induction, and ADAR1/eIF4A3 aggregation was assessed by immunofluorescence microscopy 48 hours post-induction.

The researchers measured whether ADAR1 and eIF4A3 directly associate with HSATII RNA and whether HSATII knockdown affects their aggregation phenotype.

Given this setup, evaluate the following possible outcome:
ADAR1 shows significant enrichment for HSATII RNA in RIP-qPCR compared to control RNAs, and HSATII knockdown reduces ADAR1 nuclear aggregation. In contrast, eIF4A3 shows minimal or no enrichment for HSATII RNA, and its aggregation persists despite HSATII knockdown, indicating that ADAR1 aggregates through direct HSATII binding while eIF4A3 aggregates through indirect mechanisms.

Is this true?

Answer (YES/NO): NO